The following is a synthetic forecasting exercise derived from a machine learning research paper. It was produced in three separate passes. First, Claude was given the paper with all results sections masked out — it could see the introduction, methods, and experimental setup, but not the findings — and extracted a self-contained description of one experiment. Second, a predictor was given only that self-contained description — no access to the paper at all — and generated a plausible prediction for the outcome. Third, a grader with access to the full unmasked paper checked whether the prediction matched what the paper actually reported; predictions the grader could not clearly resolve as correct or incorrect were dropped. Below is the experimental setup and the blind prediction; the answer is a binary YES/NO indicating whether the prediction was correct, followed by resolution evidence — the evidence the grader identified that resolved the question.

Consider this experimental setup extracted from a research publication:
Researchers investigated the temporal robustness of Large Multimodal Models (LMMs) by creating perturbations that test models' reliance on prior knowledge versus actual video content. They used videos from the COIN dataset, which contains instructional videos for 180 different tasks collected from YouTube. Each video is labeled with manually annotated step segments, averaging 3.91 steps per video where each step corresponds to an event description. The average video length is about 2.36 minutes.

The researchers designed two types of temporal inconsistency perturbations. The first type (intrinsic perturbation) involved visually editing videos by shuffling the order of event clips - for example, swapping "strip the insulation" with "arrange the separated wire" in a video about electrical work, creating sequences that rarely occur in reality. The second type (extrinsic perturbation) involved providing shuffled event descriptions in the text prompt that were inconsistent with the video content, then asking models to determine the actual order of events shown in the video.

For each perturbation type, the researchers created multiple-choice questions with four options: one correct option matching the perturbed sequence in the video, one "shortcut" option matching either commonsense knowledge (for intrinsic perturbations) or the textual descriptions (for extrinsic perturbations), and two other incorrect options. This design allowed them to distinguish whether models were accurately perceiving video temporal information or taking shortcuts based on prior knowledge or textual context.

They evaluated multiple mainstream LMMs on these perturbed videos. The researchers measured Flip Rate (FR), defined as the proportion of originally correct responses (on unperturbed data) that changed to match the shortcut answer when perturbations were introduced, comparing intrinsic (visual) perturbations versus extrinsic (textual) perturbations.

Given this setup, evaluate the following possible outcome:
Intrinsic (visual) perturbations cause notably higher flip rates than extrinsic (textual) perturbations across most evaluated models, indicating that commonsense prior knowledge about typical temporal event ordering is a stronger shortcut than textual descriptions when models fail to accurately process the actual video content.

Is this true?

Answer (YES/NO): YES